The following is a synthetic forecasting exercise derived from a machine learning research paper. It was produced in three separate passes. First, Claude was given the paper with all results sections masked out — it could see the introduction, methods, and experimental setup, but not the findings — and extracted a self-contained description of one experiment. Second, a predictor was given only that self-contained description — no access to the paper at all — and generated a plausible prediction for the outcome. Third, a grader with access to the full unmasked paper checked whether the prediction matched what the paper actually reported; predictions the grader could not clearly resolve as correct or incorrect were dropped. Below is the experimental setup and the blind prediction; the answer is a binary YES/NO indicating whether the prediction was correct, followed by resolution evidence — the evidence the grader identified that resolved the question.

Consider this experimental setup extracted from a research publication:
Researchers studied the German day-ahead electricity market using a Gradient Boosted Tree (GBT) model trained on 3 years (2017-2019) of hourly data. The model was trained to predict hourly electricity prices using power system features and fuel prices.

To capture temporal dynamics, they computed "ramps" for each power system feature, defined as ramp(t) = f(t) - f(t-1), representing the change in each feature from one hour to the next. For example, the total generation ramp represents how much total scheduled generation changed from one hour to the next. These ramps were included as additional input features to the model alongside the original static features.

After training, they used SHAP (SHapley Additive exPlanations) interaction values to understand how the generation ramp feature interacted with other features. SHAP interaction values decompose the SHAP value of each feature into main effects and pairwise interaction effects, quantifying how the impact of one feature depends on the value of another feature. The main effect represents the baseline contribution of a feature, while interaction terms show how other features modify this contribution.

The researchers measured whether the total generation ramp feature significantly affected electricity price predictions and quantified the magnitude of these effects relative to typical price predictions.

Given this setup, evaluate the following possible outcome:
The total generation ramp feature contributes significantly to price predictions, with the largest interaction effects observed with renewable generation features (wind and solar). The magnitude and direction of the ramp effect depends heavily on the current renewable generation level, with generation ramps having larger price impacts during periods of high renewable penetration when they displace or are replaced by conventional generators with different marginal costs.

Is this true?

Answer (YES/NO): NO